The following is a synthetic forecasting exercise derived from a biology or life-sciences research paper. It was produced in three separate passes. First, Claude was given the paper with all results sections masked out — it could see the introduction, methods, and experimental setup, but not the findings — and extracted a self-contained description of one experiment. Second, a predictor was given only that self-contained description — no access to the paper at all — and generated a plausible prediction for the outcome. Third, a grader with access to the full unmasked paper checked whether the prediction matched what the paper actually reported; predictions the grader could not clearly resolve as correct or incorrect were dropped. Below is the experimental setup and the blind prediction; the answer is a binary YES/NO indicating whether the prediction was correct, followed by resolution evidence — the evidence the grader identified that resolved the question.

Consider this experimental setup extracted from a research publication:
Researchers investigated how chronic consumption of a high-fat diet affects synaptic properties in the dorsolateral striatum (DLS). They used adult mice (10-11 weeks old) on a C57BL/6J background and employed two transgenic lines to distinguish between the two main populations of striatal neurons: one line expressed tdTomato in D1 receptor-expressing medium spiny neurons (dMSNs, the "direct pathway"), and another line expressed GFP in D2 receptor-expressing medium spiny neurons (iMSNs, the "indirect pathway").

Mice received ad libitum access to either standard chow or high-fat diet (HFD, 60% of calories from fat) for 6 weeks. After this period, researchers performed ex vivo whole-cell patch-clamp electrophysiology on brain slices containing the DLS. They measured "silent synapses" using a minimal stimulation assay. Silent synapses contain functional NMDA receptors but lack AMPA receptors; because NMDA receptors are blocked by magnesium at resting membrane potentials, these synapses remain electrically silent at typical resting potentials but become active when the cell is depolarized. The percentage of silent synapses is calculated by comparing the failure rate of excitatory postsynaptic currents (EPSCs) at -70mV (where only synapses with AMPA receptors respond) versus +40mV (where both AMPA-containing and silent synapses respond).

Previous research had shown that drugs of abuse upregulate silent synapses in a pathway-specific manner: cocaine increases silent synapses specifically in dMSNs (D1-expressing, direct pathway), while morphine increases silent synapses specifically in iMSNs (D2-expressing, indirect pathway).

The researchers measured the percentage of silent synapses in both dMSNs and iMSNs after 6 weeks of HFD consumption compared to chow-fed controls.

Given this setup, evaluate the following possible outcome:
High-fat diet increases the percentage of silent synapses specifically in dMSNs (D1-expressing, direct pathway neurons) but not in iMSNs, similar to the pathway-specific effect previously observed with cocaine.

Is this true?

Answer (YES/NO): NO